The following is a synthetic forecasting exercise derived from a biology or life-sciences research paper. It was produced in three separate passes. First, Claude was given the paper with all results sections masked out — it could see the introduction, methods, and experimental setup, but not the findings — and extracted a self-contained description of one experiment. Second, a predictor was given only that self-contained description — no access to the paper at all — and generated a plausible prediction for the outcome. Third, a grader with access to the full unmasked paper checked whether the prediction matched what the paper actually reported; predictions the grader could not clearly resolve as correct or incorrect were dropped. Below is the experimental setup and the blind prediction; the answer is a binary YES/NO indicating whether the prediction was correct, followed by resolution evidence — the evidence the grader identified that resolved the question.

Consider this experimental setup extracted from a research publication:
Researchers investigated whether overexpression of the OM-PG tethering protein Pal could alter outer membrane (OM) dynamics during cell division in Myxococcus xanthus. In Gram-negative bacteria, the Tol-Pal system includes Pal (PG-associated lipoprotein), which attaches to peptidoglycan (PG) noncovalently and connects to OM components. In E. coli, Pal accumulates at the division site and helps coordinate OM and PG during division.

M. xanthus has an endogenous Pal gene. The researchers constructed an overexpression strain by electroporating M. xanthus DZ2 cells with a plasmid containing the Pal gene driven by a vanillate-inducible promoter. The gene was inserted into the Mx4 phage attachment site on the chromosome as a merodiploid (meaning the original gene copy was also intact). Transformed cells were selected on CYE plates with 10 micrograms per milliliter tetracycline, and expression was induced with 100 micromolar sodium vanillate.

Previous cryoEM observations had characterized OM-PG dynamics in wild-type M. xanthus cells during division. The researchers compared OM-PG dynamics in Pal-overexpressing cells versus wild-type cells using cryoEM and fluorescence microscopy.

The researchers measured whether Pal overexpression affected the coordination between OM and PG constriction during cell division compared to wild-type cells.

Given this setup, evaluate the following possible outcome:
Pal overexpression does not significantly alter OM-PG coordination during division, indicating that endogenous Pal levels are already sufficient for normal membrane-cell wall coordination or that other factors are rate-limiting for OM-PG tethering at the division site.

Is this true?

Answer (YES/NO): NO